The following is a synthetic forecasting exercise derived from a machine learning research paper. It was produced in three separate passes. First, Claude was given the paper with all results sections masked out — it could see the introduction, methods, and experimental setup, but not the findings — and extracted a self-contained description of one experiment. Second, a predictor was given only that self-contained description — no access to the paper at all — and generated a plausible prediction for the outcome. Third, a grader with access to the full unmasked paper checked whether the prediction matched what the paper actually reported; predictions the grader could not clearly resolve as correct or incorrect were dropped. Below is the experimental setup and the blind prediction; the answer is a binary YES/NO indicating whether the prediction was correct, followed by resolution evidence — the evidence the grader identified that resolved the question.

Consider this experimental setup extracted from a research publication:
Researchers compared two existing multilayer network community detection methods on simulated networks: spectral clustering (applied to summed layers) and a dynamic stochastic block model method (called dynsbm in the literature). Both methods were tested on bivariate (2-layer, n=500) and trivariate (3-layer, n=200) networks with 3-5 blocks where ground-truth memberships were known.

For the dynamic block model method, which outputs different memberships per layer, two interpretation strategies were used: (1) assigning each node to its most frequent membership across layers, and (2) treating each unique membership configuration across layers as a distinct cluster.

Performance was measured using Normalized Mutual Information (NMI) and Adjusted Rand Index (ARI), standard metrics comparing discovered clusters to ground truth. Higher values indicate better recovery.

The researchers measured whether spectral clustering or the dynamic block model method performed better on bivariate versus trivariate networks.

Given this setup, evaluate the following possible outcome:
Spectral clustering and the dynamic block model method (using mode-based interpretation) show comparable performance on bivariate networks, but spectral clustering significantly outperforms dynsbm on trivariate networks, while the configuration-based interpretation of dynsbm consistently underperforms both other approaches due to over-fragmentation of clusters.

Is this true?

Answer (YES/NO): NO